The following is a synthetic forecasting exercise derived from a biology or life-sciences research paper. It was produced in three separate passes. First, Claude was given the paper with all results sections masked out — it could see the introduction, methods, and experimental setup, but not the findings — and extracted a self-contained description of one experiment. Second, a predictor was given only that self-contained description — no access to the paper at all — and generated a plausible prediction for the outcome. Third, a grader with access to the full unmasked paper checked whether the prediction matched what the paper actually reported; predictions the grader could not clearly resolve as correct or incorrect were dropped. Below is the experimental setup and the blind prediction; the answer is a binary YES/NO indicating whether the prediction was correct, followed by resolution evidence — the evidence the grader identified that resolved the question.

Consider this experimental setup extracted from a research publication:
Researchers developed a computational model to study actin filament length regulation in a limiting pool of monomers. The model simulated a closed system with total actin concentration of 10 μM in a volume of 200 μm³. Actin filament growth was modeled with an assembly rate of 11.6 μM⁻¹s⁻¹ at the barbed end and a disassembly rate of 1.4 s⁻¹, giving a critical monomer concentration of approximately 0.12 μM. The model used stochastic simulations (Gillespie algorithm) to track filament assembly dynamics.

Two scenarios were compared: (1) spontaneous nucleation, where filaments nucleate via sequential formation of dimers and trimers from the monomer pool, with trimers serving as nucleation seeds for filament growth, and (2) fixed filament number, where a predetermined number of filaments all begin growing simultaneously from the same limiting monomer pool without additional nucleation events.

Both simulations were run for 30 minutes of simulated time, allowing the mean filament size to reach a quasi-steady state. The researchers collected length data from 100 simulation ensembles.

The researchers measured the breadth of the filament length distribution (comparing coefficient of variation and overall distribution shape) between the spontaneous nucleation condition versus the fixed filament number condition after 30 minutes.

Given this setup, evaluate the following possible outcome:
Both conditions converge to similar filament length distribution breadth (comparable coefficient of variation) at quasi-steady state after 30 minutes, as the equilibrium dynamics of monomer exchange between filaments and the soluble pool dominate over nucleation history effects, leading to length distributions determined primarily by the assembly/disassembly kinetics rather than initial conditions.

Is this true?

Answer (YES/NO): NO